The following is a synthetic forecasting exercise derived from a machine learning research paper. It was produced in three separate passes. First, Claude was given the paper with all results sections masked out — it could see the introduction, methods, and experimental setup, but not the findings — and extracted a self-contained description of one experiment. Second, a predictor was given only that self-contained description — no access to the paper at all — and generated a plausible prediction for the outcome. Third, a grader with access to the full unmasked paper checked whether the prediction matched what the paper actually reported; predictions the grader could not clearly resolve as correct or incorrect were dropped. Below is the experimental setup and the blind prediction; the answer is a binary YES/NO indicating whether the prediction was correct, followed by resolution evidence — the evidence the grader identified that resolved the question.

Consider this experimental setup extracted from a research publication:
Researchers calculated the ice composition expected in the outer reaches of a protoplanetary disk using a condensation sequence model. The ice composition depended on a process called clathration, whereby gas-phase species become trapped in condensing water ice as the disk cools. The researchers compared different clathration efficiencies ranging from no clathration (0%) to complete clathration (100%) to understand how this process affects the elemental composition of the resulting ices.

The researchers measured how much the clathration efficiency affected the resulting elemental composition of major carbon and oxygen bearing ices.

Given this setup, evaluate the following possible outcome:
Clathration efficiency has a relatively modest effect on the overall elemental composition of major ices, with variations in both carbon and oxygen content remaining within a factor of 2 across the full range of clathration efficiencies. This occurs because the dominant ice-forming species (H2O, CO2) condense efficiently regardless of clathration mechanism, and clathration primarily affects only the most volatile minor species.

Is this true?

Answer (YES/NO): YES